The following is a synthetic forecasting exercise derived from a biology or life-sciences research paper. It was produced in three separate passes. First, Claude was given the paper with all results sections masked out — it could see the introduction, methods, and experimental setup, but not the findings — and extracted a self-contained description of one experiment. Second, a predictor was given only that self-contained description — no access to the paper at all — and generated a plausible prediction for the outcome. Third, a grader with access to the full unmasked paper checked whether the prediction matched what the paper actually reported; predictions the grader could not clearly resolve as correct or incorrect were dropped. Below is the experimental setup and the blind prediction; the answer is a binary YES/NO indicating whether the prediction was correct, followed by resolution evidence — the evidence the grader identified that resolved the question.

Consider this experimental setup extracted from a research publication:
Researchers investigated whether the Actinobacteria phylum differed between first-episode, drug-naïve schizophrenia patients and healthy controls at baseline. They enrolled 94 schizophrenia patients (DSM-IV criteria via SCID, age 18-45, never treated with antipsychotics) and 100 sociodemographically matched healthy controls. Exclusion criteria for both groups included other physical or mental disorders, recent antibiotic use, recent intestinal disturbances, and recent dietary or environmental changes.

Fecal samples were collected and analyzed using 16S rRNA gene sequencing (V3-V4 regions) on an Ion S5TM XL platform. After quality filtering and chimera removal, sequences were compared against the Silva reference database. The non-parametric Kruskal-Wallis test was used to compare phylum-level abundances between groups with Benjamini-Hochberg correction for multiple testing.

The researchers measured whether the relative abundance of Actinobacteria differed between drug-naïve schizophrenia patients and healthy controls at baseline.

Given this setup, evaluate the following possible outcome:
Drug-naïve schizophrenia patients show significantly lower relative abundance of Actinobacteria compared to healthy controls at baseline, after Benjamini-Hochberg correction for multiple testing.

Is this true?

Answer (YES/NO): NO